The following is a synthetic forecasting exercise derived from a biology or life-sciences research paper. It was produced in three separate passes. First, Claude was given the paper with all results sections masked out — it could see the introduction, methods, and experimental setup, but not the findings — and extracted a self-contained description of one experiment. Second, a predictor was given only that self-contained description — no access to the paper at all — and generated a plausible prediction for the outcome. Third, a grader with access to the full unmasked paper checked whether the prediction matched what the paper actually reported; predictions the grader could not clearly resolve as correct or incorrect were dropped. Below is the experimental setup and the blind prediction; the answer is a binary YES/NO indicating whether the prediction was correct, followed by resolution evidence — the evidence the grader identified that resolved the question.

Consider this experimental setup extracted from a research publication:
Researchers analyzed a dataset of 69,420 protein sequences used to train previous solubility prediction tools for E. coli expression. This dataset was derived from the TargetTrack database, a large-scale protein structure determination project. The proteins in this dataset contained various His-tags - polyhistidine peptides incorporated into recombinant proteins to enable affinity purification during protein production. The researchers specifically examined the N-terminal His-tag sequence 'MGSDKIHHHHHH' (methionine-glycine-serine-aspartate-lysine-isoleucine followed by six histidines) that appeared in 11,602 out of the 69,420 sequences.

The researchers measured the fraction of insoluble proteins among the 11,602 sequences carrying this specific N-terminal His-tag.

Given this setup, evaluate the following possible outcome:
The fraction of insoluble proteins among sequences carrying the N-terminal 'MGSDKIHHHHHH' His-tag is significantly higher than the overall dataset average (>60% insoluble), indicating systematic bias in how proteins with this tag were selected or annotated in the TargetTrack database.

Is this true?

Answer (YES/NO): YES